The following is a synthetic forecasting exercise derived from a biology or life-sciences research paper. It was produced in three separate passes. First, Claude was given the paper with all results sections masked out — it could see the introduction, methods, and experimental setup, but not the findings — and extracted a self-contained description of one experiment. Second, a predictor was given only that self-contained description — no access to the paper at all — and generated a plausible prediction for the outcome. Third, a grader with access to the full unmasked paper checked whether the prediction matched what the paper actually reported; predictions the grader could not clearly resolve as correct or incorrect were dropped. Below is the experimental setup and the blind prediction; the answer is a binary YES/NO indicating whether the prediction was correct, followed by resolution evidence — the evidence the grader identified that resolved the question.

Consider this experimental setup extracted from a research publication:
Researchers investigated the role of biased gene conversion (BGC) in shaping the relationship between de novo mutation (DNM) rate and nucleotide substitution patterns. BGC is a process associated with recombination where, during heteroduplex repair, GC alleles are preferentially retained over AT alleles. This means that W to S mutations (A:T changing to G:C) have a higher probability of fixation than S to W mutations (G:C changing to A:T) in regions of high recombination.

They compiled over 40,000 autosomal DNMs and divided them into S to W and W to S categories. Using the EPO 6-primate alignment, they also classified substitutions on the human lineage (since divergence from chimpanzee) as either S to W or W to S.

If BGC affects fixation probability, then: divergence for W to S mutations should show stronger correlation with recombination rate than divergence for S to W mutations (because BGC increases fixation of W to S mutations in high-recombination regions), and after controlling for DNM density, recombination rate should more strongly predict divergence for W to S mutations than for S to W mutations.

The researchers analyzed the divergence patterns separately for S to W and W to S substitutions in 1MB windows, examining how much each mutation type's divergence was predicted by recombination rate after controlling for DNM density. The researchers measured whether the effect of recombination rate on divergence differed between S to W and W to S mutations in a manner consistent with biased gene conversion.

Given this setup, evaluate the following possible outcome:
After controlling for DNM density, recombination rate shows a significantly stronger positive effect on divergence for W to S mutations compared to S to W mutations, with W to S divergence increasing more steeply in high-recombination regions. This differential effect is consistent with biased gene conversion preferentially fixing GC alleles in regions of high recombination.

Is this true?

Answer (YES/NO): YES